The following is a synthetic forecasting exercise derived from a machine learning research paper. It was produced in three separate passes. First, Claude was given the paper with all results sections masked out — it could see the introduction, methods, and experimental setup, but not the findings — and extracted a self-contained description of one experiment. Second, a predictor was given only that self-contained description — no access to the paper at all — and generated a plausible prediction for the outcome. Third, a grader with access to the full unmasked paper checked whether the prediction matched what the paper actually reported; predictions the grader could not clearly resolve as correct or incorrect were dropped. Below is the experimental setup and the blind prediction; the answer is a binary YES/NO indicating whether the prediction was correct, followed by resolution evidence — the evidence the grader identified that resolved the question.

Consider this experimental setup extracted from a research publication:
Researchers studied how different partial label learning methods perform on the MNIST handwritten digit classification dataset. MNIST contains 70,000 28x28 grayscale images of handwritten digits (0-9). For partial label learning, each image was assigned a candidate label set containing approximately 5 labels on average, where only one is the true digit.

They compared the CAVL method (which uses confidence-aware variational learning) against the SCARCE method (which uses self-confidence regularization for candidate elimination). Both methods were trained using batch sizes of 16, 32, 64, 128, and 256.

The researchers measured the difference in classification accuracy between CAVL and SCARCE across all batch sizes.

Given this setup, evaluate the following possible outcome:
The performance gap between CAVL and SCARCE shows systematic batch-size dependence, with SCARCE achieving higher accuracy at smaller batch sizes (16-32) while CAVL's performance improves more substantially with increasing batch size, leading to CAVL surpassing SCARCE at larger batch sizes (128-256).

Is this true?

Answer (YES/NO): NO